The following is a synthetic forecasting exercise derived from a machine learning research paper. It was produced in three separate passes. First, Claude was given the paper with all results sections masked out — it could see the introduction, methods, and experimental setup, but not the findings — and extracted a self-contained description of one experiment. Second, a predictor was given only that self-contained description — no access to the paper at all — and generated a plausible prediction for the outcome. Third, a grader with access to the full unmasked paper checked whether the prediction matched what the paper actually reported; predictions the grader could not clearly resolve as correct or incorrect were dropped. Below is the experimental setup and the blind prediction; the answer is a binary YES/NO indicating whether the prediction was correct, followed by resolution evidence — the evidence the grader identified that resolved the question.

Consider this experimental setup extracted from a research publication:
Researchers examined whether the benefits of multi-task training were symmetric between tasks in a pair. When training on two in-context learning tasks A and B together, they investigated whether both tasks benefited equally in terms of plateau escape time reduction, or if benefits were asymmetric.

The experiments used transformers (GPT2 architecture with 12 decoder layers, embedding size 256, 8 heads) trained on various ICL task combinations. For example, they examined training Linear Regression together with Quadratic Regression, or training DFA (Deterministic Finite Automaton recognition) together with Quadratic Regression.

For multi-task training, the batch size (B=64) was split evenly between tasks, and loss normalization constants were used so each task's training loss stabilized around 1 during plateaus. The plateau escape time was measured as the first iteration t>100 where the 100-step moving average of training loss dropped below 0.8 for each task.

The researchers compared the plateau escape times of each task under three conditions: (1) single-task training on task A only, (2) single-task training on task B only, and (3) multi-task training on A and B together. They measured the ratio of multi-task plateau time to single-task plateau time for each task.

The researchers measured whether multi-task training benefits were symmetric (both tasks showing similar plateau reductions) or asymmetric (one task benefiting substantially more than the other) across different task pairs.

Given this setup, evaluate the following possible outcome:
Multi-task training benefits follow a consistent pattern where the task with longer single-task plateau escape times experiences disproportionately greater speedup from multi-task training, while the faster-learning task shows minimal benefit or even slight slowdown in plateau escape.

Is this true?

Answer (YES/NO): NO